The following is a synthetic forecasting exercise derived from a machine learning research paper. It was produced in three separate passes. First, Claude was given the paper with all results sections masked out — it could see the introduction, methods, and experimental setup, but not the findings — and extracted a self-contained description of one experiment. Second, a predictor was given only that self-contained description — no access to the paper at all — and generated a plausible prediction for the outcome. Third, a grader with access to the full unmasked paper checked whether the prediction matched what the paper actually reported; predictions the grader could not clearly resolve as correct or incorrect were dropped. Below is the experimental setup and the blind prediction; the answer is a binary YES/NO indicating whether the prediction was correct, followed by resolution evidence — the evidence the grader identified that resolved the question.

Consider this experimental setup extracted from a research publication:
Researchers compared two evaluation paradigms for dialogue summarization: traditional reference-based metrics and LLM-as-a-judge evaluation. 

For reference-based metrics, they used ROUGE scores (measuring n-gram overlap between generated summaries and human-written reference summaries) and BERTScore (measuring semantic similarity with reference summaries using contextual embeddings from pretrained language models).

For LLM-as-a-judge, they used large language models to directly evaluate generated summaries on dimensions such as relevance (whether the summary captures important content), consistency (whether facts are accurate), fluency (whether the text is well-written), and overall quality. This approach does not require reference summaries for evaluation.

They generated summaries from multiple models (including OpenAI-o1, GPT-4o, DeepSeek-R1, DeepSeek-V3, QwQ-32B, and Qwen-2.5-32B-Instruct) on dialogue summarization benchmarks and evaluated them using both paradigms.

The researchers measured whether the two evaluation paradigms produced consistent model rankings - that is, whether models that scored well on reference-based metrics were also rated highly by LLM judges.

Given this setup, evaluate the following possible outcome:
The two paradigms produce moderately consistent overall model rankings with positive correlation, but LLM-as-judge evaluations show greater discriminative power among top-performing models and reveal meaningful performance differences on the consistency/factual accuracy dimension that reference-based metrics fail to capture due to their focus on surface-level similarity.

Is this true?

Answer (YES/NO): NO